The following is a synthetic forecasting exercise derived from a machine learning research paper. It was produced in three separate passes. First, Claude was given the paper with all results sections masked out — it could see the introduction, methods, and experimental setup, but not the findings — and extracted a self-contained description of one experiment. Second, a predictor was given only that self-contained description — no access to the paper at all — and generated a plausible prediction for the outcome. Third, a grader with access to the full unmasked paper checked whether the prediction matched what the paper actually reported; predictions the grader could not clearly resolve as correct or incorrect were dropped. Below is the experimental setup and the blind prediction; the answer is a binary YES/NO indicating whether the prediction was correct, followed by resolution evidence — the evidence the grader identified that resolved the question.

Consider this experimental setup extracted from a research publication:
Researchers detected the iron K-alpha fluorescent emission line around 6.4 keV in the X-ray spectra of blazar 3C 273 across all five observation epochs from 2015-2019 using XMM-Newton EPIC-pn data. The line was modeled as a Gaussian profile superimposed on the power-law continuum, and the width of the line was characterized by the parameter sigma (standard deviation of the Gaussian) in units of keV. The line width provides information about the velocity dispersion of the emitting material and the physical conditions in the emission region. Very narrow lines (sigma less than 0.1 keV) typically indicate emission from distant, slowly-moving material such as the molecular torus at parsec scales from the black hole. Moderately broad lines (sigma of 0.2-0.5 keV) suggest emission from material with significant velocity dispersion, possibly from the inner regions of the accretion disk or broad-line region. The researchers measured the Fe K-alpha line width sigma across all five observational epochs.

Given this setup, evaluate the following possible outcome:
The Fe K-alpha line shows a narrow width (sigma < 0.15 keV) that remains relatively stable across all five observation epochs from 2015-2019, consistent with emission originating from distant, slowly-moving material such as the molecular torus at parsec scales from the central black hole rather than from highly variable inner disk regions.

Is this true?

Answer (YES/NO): NO